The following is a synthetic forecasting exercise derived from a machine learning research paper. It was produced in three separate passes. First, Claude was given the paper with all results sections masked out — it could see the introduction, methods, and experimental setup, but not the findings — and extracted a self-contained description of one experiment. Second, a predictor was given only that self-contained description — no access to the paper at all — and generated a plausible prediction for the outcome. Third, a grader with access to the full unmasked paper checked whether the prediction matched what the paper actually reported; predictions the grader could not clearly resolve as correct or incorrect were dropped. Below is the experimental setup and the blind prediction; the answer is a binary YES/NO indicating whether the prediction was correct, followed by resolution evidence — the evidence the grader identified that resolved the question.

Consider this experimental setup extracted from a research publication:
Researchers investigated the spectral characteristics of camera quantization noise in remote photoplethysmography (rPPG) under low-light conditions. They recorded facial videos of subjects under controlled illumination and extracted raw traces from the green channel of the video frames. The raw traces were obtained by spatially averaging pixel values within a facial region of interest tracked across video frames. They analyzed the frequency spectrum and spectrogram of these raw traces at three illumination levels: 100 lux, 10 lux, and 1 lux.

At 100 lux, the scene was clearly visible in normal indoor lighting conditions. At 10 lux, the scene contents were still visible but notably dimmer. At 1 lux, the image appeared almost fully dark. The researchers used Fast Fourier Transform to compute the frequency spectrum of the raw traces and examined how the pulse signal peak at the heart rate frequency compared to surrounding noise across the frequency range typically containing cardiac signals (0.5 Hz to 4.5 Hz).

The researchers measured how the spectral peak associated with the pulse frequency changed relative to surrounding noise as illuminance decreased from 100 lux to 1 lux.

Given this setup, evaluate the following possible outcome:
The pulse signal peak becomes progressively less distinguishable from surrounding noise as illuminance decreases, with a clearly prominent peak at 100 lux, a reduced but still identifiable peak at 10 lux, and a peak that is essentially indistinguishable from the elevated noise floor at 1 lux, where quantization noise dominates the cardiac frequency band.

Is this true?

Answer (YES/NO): YES